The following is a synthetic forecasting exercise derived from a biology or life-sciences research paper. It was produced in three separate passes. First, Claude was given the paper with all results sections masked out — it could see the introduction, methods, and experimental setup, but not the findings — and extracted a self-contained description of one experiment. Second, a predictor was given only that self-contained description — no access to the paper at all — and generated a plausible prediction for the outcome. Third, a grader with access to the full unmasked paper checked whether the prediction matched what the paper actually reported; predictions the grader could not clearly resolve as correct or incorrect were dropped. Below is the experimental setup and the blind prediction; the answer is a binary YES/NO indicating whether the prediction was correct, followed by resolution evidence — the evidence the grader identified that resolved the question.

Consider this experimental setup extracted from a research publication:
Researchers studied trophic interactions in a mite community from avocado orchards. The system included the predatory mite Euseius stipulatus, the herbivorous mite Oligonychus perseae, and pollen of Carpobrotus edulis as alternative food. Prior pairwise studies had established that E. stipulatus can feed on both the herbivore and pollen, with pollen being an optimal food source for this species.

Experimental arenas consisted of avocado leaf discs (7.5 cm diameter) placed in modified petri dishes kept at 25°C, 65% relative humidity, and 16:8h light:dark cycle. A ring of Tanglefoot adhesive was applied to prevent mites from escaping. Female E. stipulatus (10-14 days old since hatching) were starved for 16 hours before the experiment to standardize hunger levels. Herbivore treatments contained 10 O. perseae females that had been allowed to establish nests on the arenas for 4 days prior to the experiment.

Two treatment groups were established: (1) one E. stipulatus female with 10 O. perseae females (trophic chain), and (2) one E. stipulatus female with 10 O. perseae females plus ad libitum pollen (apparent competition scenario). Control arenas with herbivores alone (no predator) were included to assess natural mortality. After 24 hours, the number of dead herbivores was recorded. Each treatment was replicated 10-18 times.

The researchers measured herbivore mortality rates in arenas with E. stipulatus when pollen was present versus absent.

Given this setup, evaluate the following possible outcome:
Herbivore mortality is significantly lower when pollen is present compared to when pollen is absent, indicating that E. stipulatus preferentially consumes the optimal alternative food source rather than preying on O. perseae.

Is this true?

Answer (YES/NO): YES